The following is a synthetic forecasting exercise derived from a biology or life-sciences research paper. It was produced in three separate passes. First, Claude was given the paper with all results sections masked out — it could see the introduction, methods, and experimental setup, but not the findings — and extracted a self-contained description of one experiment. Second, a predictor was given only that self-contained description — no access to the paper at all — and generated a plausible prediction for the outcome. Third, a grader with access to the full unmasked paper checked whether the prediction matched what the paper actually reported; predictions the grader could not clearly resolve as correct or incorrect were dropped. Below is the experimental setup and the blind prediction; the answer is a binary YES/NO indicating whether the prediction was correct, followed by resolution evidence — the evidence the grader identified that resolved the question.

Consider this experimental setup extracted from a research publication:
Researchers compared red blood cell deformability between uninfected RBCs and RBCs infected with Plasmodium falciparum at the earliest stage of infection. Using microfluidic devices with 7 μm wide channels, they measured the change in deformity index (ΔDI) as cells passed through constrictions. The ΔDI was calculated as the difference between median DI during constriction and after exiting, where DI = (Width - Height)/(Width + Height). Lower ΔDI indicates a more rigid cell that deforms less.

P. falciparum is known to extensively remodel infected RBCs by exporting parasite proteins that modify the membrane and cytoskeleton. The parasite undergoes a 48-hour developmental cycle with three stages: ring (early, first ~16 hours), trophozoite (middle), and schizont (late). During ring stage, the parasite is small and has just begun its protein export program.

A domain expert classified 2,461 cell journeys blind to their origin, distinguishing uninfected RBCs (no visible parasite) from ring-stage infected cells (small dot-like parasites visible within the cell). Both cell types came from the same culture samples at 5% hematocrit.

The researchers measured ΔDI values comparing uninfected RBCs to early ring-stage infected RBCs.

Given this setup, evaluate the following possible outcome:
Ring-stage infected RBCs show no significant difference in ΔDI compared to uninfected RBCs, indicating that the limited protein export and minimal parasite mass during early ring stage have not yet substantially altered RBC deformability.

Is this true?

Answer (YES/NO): NO